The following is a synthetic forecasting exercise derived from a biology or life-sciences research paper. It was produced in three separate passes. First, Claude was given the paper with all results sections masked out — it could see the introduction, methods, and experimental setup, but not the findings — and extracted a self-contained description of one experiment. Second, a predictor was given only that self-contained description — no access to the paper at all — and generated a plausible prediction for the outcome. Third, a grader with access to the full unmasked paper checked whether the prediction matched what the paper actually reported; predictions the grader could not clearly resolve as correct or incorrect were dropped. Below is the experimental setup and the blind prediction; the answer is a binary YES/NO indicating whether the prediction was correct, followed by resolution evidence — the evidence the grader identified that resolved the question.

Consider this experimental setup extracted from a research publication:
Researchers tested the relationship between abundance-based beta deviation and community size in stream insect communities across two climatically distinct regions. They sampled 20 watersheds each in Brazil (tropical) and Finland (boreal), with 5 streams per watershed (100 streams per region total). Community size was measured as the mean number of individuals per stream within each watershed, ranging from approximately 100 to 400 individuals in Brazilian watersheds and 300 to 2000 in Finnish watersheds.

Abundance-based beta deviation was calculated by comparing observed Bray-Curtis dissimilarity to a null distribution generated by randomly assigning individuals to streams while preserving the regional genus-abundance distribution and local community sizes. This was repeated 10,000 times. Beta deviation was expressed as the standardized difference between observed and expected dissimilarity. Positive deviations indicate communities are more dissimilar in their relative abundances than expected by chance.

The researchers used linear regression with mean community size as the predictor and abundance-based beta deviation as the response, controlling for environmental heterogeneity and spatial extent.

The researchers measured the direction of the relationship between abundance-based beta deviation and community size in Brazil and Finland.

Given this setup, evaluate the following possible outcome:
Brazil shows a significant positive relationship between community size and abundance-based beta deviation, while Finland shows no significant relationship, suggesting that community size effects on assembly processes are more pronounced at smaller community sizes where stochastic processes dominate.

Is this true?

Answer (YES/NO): NO